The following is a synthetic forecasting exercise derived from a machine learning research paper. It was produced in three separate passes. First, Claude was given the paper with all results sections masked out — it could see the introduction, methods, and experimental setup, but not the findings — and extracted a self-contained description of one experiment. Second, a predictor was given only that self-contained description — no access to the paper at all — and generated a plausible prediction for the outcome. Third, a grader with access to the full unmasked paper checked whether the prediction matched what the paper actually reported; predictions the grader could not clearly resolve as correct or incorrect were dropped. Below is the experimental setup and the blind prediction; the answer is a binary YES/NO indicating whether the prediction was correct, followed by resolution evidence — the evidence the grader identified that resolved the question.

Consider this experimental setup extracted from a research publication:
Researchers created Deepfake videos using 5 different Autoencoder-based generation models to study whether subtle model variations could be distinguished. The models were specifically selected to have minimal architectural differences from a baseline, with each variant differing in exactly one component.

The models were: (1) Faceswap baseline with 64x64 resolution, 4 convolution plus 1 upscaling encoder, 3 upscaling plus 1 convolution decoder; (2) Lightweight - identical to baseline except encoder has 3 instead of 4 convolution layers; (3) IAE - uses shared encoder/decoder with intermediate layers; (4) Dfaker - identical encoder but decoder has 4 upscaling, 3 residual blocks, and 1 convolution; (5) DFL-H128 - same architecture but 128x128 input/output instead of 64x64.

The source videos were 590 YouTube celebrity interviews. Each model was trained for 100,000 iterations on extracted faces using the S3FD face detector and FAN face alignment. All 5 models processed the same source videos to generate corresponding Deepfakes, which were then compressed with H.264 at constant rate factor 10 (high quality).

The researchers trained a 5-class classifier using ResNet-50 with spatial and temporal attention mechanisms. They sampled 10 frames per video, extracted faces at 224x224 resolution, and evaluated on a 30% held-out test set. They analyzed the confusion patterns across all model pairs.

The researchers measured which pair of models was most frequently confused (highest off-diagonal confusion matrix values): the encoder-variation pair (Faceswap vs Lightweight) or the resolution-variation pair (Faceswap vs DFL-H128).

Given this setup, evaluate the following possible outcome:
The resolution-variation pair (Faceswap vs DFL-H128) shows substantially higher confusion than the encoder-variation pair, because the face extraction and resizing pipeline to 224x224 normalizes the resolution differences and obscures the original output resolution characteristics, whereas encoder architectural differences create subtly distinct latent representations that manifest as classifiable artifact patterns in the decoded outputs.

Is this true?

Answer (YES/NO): NO